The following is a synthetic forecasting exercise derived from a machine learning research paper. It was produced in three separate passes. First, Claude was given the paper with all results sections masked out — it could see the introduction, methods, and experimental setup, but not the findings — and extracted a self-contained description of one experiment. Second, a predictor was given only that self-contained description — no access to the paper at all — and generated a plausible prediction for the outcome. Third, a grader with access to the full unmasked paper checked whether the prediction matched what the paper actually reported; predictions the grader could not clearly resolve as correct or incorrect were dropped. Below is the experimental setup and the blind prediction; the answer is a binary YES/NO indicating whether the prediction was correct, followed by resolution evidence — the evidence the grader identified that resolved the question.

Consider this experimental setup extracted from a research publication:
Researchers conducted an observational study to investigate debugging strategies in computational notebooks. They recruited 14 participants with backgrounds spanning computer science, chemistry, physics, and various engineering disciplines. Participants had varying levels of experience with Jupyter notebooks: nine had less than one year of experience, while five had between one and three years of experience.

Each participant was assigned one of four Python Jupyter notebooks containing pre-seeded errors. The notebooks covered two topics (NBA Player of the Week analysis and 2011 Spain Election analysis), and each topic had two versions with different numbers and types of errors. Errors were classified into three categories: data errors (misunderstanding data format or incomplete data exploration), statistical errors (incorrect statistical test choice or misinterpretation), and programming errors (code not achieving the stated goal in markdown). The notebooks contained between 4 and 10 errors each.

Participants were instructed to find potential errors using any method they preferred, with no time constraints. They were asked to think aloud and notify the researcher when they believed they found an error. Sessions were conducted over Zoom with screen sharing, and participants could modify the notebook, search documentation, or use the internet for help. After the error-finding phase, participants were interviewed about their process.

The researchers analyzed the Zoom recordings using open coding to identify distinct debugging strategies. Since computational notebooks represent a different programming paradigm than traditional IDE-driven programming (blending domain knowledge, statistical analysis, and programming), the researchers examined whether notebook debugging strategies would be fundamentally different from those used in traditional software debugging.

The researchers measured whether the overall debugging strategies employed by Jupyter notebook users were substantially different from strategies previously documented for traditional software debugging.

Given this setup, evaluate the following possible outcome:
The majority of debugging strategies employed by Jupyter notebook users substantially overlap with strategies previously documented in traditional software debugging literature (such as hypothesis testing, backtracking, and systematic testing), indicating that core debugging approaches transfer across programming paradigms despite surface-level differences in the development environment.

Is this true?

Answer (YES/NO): YES